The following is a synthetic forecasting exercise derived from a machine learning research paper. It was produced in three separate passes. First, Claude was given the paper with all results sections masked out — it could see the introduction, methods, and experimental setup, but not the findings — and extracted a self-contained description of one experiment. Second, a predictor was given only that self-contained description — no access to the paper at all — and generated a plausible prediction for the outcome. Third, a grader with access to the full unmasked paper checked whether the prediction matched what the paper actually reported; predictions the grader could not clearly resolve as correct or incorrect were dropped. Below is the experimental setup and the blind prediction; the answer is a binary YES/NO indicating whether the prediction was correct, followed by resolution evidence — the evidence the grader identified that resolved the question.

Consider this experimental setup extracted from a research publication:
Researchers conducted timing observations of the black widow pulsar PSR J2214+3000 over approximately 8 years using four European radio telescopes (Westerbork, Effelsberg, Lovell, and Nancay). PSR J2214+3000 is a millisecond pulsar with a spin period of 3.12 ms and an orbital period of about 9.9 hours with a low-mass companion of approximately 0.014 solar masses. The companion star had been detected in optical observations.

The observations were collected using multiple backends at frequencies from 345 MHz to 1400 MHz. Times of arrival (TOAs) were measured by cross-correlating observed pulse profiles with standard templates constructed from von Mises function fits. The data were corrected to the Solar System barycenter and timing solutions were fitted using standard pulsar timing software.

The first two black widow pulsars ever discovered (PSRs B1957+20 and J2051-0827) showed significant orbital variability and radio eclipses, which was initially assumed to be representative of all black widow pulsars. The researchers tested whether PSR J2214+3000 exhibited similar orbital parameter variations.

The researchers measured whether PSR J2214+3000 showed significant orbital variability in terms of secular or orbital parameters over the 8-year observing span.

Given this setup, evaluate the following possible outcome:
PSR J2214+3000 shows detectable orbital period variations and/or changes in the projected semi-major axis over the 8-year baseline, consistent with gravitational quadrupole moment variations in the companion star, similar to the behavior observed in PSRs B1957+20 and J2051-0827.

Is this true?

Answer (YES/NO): NO